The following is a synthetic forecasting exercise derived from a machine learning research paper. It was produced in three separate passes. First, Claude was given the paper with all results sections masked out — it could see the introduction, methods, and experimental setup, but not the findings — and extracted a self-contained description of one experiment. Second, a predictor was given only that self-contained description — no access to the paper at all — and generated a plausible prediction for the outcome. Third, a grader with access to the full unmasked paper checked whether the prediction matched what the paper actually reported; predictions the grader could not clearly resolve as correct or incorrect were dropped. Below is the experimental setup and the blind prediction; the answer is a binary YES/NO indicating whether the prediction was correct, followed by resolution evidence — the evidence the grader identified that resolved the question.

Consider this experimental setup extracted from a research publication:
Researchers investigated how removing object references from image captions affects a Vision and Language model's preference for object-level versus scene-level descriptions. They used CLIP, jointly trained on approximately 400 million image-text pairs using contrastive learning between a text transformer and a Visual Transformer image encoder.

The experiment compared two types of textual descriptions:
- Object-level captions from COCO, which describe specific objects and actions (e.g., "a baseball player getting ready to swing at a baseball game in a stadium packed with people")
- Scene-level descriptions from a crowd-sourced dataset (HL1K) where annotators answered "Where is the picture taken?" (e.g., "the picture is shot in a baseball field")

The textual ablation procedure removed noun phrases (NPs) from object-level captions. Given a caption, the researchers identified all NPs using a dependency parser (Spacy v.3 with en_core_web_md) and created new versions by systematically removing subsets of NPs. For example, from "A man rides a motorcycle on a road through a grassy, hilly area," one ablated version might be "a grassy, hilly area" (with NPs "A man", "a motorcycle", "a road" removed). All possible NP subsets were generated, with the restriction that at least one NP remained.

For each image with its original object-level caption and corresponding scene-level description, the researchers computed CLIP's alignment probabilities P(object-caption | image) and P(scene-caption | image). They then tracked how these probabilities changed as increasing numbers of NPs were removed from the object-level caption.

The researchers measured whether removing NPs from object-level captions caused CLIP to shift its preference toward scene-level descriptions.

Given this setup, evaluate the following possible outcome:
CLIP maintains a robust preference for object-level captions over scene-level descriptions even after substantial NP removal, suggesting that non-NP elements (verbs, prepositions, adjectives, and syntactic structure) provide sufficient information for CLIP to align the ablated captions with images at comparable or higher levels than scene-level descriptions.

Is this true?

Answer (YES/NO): NO